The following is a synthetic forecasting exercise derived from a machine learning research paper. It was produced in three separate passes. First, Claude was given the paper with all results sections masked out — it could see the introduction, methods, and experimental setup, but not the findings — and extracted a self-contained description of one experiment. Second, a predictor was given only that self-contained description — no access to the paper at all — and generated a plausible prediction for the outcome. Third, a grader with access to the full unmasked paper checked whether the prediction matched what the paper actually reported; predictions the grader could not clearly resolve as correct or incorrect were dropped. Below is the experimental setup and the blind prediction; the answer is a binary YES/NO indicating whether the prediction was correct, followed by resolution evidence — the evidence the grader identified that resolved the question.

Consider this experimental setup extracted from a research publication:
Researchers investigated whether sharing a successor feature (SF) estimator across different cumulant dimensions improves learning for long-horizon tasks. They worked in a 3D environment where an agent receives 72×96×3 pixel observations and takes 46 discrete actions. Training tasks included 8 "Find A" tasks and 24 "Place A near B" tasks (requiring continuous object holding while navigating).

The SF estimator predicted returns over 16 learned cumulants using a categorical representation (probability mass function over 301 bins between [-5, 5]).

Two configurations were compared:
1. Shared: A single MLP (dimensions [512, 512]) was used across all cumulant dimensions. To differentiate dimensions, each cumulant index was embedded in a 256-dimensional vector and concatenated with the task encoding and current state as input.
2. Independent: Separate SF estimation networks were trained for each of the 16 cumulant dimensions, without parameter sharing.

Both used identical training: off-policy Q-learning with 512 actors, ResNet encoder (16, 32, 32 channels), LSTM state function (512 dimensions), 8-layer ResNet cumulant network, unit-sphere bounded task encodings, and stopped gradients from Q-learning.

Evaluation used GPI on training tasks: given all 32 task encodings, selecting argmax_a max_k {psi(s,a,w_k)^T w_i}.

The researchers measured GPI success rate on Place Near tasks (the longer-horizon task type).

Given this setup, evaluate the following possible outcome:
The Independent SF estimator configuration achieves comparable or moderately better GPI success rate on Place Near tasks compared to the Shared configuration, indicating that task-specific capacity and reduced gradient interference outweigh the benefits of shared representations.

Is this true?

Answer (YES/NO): NO